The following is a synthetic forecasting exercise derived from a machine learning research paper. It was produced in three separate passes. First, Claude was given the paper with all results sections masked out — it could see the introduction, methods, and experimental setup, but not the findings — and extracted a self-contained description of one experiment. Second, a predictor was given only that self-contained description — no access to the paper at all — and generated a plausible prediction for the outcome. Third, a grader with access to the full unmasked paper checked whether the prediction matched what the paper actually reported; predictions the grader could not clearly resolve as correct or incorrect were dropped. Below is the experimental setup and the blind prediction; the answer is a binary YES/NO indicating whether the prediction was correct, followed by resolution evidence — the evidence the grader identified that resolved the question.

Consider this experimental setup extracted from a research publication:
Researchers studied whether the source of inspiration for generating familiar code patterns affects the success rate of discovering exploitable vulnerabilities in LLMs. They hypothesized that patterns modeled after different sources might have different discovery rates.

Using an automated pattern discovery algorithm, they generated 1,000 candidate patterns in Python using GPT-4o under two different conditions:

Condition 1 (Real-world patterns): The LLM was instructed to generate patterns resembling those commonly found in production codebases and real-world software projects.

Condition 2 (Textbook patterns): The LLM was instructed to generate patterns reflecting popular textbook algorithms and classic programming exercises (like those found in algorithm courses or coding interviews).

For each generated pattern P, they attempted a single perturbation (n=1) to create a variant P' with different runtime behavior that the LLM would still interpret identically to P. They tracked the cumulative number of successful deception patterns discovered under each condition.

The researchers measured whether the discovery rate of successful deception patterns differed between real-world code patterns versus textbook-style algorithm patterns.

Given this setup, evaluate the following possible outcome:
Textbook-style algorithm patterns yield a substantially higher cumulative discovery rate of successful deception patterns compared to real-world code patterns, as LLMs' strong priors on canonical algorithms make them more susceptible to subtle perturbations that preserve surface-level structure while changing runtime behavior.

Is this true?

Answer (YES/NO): NO